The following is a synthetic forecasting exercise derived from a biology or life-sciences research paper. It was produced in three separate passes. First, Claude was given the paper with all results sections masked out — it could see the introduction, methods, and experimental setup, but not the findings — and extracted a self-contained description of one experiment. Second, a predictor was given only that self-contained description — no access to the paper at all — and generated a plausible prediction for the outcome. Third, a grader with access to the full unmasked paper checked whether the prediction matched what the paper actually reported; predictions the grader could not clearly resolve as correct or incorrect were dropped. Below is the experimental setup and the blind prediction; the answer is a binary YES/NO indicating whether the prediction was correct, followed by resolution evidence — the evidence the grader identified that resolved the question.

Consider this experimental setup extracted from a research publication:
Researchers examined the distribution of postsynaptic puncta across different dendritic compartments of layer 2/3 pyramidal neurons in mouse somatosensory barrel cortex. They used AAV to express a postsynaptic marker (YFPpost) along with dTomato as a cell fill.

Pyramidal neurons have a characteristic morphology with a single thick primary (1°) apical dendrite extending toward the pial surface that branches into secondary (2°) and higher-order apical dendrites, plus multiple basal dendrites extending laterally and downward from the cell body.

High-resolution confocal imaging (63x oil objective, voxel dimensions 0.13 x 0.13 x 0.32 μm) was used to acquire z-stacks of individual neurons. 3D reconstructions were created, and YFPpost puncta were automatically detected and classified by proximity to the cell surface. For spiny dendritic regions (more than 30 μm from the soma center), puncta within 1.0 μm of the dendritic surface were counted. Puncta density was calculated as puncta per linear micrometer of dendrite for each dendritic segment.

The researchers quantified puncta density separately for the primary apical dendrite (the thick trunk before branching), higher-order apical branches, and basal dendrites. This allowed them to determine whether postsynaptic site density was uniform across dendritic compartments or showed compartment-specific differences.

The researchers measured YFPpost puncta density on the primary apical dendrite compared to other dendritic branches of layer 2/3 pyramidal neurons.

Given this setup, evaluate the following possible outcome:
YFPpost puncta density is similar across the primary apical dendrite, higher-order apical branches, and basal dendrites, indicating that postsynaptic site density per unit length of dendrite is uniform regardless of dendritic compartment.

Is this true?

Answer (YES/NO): NO